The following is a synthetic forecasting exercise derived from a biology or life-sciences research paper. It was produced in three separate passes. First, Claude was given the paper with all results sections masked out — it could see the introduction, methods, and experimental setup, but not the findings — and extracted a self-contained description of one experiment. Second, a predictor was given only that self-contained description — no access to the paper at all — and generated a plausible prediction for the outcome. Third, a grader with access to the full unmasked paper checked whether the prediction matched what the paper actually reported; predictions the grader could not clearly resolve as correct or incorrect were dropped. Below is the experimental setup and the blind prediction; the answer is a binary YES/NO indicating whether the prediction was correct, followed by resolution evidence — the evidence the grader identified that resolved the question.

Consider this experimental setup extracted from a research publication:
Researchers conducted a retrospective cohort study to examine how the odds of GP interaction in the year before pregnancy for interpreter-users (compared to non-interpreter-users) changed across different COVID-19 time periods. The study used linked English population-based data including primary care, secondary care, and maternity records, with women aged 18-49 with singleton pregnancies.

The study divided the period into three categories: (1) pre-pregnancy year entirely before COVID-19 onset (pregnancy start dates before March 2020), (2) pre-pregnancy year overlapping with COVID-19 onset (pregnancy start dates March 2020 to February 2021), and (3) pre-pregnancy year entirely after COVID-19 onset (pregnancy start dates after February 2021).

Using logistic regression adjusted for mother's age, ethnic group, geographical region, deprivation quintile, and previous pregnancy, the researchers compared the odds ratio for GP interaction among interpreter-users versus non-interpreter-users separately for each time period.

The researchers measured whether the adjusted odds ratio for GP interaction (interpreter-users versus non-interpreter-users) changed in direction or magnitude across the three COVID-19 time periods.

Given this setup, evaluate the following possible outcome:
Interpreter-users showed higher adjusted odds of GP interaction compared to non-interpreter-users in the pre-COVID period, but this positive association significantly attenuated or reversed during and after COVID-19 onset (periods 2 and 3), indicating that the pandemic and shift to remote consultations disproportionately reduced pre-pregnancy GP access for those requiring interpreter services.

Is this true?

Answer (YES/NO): NO